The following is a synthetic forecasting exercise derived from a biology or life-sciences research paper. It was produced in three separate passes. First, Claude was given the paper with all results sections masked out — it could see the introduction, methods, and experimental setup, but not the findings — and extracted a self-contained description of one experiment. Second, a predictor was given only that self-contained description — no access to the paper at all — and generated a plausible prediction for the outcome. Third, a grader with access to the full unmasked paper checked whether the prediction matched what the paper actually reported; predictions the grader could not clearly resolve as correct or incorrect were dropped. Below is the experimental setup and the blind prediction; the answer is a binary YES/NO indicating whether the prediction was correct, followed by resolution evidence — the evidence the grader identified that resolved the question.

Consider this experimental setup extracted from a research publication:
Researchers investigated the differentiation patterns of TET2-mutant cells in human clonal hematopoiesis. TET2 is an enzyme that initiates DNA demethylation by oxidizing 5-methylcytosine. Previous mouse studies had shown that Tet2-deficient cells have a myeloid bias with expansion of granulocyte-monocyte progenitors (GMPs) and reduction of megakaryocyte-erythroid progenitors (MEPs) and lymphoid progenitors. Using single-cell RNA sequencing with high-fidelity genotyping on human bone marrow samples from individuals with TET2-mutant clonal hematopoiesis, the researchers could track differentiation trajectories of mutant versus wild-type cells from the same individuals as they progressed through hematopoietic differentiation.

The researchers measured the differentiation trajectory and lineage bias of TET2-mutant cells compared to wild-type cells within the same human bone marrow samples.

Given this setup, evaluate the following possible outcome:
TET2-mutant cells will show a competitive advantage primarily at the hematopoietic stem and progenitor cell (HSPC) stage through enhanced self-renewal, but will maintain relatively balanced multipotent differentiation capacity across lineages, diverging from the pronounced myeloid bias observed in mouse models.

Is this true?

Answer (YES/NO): NO